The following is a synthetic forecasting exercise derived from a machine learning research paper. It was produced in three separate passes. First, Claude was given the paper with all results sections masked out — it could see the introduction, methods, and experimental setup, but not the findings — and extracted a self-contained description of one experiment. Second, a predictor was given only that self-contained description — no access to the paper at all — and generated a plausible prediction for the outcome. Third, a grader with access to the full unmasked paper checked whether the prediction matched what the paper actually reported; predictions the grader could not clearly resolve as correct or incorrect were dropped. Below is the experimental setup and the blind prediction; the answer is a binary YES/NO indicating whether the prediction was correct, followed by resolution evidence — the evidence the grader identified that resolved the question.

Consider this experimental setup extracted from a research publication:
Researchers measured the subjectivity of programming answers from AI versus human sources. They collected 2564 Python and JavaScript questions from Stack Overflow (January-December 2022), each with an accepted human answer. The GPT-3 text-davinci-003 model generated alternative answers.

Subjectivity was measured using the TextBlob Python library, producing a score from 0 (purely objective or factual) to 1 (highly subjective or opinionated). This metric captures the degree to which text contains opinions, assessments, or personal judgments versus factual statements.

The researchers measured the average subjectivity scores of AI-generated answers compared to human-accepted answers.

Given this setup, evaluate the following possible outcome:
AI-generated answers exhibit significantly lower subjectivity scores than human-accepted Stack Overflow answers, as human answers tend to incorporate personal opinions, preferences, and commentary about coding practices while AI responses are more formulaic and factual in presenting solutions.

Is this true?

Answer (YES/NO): NO